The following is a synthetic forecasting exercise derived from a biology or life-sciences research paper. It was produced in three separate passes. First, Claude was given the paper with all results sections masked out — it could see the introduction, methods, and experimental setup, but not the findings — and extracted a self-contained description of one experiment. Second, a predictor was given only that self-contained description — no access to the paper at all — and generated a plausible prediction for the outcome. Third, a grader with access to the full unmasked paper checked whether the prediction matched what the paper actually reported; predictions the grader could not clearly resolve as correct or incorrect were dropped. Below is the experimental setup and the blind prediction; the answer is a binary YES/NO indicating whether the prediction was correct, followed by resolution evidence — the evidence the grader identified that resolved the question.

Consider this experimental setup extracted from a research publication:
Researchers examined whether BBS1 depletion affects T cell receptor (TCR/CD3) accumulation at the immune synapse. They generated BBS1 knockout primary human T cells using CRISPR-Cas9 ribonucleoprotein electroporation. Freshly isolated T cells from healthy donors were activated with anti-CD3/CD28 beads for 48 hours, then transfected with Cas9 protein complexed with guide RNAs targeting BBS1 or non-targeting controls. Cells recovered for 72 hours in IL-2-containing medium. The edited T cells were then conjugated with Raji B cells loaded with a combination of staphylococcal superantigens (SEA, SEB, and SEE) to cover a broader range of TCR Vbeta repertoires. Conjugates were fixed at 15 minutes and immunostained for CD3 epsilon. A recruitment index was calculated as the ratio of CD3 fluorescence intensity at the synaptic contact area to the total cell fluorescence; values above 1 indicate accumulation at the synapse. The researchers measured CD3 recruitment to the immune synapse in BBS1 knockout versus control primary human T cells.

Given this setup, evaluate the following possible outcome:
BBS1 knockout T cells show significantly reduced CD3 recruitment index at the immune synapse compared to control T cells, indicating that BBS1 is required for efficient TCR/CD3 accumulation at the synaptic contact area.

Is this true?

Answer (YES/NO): YES